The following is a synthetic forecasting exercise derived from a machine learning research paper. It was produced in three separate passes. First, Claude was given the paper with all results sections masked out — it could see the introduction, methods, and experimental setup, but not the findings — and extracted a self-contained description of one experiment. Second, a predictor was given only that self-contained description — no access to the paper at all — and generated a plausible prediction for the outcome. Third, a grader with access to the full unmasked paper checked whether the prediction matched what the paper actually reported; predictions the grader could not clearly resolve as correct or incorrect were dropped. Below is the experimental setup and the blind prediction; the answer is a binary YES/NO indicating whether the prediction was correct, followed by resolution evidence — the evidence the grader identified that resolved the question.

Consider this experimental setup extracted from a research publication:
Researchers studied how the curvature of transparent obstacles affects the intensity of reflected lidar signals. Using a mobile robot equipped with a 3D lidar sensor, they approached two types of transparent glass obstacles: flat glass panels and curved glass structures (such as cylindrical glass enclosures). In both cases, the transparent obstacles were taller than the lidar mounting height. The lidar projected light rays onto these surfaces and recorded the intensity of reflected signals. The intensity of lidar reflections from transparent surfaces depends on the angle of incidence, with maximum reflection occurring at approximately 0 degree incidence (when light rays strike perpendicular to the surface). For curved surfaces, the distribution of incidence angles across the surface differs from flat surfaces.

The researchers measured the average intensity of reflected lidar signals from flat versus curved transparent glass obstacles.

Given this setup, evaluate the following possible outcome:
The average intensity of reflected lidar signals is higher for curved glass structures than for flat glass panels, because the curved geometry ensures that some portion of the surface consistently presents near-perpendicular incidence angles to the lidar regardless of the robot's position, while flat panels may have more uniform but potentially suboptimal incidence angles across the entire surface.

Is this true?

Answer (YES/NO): NO